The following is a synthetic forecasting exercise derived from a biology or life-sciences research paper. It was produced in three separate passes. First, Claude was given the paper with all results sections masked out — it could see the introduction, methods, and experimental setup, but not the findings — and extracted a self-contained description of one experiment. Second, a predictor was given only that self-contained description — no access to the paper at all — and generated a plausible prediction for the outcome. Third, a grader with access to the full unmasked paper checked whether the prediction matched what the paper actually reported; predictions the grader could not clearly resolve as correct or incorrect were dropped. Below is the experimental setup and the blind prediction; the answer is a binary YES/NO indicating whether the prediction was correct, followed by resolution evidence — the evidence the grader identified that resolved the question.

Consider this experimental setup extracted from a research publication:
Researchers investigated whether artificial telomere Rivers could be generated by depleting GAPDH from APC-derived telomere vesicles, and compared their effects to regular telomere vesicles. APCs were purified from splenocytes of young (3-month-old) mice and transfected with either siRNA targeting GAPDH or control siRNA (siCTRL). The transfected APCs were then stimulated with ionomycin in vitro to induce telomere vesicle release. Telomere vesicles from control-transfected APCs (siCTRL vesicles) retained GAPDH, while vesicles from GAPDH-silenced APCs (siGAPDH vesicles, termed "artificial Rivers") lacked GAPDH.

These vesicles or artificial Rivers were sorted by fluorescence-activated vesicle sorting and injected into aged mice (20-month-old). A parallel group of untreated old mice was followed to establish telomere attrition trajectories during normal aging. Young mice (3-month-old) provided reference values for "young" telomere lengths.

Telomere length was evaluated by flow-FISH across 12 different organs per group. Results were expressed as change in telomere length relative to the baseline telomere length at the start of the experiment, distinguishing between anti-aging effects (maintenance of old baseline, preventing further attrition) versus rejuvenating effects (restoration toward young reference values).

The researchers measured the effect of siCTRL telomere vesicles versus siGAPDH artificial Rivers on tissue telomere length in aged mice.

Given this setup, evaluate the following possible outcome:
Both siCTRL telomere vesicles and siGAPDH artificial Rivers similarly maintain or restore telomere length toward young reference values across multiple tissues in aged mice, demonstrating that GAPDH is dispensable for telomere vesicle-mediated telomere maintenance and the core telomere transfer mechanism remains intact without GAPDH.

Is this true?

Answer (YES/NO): NO